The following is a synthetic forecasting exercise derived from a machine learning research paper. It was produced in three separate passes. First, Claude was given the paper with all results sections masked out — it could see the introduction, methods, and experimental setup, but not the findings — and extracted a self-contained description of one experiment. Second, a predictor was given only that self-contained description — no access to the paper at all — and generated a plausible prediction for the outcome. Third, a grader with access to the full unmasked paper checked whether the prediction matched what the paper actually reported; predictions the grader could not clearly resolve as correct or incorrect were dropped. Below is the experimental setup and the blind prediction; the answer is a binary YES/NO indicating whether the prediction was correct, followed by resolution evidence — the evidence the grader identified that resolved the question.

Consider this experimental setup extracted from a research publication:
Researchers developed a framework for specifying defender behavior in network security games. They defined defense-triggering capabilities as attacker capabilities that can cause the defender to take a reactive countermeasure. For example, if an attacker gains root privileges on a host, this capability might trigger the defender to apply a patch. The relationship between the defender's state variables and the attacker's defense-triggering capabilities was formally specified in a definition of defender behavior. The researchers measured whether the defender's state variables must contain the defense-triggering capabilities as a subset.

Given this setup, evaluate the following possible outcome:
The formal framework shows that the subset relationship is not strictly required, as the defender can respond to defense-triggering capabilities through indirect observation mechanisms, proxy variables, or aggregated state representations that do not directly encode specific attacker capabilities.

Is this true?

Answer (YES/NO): NO